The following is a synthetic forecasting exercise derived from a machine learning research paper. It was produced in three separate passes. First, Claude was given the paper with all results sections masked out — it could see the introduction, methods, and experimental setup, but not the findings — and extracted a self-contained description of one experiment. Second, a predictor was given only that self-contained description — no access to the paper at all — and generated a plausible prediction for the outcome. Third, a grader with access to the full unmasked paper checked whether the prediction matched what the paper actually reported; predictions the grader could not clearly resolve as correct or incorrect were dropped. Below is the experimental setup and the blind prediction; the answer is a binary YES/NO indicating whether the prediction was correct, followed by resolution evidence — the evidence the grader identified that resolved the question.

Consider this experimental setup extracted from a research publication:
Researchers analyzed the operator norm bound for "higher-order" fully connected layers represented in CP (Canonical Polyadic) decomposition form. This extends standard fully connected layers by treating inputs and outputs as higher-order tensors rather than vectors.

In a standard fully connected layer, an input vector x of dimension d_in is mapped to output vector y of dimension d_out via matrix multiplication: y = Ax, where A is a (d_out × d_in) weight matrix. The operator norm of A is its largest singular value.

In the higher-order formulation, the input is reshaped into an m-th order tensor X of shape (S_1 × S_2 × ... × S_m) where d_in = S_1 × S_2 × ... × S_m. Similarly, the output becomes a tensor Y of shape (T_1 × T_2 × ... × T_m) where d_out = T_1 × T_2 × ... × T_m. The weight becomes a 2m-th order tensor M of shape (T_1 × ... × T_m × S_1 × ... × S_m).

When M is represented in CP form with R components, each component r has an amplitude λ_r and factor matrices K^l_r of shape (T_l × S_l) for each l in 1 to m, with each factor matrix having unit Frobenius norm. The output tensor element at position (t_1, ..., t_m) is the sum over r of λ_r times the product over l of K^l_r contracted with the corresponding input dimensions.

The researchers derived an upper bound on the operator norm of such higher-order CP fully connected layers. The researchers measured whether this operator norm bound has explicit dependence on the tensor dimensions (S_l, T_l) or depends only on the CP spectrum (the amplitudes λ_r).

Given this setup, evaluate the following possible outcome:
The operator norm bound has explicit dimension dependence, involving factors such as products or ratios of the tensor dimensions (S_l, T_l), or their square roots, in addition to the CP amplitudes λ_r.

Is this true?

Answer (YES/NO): NO